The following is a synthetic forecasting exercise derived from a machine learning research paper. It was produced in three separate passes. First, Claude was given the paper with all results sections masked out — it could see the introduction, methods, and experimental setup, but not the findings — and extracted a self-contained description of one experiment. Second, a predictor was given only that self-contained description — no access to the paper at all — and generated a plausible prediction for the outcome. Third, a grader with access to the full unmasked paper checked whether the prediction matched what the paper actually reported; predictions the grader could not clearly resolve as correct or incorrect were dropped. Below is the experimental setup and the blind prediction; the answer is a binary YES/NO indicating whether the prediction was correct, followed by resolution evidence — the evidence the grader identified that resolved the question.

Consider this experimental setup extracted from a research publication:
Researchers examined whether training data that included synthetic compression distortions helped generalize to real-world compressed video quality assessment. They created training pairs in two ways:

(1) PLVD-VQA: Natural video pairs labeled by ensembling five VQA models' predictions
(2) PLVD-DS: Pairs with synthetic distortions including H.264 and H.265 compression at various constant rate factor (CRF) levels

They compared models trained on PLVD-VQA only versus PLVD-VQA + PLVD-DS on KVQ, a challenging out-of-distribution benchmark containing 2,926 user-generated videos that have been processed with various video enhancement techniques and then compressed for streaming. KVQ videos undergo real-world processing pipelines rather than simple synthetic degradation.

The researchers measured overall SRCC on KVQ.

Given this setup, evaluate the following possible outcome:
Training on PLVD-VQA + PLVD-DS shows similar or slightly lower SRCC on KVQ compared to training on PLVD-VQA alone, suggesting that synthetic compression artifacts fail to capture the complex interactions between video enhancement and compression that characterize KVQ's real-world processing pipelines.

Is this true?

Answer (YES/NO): NO